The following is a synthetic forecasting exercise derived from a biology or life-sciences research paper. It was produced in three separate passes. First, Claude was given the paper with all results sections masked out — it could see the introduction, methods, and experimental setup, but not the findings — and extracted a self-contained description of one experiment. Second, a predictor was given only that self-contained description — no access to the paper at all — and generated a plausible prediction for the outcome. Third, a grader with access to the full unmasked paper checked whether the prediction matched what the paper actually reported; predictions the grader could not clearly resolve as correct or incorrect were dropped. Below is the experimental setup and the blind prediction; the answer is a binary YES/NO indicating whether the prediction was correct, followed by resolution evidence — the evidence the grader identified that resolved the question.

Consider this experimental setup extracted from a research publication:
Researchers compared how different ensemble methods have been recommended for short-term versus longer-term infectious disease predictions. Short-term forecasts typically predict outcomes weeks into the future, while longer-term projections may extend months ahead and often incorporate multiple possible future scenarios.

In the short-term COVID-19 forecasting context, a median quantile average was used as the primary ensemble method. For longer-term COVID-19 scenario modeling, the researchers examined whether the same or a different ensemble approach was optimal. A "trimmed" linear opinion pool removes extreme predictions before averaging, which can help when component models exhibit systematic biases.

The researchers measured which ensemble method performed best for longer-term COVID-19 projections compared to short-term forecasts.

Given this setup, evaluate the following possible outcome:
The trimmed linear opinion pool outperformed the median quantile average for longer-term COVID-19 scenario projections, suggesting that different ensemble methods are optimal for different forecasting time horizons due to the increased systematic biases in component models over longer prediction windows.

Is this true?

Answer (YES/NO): YES